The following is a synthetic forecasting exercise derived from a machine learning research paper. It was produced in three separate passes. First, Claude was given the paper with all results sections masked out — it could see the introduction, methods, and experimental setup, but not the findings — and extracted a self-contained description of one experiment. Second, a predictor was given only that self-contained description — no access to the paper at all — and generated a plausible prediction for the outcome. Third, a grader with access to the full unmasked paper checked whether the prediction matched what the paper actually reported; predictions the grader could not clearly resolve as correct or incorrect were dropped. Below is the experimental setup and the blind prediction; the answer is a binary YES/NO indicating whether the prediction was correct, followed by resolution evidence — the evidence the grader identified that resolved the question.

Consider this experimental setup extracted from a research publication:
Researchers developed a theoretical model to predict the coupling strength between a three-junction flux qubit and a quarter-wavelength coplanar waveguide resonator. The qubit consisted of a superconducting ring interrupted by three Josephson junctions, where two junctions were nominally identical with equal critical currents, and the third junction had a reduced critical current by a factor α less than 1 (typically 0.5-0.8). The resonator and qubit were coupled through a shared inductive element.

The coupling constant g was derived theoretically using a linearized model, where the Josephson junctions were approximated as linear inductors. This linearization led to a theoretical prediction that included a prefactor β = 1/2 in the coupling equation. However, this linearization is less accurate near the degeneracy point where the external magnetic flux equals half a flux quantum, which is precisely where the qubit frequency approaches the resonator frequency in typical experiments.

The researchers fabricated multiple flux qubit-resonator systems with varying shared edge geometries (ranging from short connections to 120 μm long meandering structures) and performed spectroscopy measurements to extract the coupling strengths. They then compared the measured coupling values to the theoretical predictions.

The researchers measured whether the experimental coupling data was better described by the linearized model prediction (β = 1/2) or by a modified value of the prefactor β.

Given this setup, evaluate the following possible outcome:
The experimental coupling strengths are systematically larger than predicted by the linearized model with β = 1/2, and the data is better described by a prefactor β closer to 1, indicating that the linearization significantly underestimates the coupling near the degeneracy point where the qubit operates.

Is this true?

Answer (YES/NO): NO